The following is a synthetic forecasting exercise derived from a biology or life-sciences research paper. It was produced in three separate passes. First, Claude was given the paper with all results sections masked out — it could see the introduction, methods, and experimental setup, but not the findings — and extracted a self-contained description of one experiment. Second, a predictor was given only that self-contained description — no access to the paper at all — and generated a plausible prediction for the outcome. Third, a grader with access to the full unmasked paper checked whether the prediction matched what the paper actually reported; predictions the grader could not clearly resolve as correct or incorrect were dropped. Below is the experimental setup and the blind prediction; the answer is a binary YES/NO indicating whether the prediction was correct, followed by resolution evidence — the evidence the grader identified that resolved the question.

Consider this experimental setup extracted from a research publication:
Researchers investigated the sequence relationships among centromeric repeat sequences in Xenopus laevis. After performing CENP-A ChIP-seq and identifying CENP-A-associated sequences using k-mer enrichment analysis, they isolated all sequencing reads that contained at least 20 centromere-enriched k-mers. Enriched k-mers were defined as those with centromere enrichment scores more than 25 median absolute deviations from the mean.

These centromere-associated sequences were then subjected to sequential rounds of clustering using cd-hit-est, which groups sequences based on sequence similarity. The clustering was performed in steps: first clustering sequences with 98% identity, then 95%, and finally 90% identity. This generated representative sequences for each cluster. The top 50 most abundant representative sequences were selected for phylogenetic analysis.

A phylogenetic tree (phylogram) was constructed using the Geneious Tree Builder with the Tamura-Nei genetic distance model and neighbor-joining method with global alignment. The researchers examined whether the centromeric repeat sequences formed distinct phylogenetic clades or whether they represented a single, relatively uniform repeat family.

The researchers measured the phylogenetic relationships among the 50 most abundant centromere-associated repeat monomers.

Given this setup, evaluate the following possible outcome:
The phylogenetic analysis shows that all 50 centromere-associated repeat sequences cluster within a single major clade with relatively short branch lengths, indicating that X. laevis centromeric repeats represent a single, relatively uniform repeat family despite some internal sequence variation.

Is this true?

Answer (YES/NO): NO